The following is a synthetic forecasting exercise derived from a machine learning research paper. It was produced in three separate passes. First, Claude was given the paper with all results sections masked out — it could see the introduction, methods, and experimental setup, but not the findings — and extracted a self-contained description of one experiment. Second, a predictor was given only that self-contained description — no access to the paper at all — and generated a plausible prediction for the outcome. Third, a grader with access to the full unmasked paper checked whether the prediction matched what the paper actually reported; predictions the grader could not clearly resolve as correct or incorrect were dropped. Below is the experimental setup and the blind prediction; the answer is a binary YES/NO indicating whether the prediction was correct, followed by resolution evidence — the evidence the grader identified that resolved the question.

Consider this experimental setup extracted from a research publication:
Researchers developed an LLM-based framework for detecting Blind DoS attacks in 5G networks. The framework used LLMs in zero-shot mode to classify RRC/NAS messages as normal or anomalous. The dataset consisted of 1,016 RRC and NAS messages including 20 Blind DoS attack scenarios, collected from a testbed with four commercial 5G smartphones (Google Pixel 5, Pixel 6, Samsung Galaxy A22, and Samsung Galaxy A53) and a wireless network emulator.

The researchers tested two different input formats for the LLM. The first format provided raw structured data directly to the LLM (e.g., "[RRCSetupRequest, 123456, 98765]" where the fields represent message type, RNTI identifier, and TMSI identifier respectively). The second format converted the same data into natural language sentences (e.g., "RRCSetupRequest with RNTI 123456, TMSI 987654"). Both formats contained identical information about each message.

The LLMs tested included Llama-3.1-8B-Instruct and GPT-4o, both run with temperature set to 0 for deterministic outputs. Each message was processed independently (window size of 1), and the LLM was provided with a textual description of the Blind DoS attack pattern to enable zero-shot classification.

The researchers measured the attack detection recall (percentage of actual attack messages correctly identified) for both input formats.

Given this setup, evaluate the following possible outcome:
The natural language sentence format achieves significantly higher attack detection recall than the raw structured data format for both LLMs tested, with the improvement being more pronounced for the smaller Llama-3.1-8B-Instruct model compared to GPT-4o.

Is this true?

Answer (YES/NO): NO